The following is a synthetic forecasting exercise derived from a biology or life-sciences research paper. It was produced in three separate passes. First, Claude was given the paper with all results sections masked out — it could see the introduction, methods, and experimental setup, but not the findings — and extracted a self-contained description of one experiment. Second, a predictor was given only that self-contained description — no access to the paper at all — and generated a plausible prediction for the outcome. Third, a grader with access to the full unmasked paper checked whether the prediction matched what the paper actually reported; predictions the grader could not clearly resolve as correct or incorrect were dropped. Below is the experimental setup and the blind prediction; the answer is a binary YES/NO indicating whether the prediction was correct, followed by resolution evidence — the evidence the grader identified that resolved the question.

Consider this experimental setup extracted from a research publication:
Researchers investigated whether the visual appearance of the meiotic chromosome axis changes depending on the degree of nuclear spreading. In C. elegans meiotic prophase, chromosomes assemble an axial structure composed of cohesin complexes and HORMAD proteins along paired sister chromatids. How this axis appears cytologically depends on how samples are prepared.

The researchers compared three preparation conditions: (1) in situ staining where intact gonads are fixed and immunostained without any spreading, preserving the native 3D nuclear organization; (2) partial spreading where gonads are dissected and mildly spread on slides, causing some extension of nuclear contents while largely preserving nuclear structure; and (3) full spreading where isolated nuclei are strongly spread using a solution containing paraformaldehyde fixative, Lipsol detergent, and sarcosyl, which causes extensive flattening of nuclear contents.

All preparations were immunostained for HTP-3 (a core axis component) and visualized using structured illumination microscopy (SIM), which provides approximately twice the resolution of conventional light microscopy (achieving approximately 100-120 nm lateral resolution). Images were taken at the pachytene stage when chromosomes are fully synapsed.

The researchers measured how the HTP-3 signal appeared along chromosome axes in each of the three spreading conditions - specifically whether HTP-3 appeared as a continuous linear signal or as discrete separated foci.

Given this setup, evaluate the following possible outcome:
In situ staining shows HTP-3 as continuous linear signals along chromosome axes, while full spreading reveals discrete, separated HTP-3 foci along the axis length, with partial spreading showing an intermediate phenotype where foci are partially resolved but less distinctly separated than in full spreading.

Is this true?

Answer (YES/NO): NO